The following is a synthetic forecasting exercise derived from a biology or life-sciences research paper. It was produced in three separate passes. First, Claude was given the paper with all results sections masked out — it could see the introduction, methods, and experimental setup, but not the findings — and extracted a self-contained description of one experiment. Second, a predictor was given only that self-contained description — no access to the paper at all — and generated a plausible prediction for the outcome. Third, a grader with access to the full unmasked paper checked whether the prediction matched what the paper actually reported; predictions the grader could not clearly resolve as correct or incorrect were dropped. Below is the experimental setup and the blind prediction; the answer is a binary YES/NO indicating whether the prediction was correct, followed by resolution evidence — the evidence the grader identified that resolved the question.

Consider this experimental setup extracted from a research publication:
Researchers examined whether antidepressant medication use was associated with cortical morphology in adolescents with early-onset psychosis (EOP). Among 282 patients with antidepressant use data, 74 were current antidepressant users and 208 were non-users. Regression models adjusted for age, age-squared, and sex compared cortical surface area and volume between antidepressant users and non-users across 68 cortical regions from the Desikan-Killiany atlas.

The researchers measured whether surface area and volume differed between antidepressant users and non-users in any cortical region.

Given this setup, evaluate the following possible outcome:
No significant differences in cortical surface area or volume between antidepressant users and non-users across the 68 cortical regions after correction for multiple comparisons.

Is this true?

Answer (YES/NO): NO